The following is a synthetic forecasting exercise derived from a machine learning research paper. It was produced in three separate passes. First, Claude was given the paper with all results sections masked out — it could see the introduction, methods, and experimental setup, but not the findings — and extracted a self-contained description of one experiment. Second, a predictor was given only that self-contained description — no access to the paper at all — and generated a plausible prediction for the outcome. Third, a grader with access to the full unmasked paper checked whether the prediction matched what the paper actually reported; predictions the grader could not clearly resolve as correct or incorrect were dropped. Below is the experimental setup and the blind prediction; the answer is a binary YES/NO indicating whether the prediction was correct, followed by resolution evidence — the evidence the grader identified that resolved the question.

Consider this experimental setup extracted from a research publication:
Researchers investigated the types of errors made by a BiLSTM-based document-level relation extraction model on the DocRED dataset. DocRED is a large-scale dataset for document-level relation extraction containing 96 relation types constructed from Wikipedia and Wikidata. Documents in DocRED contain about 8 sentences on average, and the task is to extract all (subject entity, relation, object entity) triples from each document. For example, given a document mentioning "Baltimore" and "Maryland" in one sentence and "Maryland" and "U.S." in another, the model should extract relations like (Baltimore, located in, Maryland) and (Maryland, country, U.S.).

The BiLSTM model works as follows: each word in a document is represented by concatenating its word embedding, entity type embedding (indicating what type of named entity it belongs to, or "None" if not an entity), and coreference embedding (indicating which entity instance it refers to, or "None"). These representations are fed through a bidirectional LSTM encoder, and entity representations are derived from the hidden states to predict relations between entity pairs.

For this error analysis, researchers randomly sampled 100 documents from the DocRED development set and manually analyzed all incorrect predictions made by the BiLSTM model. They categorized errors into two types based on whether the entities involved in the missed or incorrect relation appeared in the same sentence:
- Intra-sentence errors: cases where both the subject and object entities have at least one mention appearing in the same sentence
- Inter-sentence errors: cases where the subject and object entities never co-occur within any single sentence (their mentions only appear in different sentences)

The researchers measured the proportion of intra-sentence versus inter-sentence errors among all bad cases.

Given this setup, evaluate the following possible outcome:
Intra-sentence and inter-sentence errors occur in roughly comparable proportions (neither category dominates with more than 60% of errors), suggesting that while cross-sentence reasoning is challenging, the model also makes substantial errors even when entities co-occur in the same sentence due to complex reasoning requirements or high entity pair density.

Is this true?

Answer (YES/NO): YES